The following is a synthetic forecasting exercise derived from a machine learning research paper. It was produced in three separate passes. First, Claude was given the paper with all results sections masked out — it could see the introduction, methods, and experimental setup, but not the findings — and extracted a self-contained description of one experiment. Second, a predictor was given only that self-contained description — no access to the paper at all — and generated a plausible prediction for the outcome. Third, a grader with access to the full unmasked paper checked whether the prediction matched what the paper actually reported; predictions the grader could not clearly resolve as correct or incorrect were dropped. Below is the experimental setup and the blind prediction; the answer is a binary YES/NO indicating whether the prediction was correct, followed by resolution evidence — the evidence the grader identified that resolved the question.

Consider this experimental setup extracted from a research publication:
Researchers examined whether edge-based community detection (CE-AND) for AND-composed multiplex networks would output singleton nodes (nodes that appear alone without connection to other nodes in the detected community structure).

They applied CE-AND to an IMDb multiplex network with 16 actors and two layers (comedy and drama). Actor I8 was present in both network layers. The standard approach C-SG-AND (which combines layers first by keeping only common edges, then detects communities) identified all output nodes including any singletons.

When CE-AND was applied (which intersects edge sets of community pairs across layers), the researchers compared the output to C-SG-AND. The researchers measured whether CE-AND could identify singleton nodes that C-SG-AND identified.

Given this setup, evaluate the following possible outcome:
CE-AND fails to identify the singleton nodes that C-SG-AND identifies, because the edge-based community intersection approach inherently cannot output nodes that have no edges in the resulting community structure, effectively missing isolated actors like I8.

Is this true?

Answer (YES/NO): YES